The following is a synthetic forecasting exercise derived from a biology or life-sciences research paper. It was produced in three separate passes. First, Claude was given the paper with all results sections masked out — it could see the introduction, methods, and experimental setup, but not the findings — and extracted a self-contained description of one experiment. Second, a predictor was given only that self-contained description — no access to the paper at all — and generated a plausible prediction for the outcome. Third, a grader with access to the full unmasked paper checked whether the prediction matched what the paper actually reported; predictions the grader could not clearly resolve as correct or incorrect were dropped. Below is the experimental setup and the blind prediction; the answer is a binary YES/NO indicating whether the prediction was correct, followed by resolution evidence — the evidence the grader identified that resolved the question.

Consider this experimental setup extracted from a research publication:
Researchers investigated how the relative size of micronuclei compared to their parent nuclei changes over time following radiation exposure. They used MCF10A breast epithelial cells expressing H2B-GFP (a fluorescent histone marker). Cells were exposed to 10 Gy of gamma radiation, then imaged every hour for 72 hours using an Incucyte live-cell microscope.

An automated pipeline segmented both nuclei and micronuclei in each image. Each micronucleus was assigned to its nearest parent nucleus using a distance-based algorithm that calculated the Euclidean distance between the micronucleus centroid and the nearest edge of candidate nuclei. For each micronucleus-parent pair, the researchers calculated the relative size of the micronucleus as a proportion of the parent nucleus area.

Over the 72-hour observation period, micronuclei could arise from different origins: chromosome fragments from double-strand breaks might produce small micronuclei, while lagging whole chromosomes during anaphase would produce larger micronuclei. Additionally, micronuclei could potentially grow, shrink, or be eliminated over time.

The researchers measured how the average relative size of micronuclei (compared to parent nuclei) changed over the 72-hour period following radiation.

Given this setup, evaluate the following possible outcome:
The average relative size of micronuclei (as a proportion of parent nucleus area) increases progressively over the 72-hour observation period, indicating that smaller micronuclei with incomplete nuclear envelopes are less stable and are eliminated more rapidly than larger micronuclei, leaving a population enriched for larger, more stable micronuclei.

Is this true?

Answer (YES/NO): NO